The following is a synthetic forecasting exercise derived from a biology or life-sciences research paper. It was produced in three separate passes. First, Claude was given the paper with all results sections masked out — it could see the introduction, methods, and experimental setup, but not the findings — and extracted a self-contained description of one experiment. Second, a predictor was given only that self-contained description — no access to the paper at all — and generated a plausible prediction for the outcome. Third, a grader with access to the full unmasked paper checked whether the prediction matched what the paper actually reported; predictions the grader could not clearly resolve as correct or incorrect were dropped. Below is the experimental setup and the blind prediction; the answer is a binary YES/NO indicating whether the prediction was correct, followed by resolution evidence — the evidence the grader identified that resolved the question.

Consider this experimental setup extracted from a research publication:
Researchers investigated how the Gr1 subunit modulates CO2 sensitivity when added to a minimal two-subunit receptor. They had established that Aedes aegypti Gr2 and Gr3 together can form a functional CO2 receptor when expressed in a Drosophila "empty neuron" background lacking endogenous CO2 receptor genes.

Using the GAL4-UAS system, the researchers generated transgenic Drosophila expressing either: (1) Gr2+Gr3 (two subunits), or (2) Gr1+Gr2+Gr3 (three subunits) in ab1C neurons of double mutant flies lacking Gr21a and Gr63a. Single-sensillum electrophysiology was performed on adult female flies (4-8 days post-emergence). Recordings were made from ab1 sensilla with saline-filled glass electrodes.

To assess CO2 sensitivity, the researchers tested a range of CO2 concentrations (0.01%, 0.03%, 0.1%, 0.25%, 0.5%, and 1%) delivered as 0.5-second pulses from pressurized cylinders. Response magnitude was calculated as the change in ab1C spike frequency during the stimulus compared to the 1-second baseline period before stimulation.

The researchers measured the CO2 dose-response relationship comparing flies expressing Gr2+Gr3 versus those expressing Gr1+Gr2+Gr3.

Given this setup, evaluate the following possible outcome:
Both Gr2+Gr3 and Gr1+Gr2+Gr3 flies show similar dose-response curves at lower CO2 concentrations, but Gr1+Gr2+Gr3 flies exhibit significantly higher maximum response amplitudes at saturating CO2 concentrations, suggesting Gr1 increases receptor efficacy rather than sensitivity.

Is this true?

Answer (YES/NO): NO